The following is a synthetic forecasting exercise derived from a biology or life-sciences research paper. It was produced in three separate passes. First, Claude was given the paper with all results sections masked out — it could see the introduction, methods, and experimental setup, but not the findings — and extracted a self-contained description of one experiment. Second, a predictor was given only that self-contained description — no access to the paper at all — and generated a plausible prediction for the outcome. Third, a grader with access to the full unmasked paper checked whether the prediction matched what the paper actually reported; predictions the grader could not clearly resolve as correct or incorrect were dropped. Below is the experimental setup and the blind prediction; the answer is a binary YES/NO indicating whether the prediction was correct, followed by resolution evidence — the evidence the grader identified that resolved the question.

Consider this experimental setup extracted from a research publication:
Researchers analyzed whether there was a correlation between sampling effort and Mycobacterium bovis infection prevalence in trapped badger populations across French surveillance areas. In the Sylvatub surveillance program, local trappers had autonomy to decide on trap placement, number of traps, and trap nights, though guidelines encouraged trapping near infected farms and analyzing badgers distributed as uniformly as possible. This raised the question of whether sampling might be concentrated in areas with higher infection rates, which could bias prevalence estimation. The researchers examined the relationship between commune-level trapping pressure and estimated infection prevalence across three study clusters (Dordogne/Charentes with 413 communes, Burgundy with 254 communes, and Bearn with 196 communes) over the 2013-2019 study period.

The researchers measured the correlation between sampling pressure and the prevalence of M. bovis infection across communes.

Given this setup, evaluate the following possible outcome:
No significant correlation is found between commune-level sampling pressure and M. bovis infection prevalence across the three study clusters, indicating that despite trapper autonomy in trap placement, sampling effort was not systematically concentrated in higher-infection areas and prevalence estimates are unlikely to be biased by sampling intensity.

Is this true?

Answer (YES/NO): NO